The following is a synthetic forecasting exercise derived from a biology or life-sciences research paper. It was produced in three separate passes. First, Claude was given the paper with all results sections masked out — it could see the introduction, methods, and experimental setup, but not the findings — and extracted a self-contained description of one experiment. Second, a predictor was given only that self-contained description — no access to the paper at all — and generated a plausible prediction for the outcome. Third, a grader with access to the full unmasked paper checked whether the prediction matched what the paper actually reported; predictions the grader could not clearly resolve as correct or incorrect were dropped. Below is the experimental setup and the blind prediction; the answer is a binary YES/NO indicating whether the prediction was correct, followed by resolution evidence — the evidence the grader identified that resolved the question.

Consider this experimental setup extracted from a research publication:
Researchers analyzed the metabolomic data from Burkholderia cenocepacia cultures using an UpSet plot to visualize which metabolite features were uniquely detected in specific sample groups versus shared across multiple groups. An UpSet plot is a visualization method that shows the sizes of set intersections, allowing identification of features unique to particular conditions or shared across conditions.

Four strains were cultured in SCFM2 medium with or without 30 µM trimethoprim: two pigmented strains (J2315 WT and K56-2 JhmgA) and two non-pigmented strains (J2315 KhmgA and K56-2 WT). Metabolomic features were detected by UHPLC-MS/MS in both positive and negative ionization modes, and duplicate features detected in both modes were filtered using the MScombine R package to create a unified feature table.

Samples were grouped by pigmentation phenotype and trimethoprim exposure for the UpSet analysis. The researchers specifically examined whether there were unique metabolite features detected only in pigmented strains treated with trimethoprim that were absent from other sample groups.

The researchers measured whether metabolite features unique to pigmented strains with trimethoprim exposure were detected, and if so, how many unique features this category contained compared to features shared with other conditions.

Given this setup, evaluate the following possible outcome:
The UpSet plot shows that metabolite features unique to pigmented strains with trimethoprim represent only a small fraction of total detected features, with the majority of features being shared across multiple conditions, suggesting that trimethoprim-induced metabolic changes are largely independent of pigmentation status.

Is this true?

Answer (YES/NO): NO